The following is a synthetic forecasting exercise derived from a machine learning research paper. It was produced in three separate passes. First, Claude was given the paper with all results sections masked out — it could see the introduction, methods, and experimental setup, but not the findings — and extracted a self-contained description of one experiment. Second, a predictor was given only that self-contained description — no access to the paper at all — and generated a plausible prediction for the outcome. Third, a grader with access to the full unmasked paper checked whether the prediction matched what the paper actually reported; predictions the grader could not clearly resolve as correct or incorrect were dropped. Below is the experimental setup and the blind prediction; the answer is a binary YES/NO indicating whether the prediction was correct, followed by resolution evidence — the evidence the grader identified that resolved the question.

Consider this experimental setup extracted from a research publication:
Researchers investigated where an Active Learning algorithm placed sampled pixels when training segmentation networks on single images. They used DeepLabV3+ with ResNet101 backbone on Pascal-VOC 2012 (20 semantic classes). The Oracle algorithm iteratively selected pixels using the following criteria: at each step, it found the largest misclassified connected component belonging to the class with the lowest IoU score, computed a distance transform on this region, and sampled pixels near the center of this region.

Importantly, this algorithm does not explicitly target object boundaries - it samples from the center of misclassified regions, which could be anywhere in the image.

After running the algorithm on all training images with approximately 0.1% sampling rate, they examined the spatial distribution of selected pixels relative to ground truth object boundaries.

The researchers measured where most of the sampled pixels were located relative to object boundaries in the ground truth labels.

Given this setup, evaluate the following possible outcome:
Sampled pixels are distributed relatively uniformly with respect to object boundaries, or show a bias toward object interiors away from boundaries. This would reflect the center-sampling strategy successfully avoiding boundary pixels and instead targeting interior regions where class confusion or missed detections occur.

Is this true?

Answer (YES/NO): NO